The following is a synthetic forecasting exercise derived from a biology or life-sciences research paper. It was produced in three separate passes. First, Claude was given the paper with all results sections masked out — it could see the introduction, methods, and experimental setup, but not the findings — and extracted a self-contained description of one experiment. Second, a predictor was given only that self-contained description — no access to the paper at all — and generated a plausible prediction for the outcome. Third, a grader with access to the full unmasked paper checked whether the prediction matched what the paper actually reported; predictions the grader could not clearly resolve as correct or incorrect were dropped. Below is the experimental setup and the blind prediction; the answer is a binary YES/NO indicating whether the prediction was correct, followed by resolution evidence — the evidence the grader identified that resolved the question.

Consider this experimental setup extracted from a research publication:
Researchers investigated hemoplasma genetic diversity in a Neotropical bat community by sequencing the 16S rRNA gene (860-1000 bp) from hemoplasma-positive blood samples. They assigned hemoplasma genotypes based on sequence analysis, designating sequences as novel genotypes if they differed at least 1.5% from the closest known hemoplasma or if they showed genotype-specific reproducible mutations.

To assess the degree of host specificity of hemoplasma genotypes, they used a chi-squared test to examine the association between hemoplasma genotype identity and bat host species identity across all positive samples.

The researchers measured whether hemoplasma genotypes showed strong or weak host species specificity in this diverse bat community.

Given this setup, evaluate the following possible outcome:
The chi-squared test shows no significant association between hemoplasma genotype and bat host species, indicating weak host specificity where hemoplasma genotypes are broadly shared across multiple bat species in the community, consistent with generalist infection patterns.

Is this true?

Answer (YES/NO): NO